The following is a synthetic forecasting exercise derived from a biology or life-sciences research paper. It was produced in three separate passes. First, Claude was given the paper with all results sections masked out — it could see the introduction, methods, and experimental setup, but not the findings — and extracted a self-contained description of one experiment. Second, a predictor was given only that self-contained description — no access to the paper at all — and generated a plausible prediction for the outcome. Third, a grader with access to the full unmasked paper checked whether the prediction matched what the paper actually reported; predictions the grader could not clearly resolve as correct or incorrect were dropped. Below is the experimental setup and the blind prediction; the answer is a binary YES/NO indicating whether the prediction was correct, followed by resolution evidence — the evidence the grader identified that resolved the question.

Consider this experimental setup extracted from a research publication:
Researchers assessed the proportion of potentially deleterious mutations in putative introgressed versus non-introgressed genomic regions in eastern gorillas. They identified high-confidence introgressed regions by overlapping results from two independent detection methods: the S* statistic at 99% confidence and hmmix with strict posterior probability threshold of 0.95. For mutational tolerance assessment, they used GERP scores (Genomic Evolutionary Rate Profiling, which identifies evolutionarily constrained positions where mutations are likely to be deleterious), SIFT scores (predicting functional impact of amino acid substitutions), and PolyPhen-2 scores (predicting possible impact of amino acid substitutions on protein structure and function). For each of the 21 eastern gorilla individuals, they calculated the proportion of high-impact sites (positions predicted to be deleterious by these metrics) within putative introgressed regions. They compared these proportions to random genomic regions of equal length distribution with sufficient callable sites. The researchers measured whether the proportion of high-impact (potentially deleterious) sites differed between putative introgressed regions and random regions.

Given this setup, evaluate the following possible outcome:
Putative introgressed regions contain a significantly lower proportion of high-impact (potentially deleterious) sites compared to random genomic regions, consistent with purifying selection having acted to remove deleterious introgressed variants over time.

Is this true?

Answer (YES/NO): NO